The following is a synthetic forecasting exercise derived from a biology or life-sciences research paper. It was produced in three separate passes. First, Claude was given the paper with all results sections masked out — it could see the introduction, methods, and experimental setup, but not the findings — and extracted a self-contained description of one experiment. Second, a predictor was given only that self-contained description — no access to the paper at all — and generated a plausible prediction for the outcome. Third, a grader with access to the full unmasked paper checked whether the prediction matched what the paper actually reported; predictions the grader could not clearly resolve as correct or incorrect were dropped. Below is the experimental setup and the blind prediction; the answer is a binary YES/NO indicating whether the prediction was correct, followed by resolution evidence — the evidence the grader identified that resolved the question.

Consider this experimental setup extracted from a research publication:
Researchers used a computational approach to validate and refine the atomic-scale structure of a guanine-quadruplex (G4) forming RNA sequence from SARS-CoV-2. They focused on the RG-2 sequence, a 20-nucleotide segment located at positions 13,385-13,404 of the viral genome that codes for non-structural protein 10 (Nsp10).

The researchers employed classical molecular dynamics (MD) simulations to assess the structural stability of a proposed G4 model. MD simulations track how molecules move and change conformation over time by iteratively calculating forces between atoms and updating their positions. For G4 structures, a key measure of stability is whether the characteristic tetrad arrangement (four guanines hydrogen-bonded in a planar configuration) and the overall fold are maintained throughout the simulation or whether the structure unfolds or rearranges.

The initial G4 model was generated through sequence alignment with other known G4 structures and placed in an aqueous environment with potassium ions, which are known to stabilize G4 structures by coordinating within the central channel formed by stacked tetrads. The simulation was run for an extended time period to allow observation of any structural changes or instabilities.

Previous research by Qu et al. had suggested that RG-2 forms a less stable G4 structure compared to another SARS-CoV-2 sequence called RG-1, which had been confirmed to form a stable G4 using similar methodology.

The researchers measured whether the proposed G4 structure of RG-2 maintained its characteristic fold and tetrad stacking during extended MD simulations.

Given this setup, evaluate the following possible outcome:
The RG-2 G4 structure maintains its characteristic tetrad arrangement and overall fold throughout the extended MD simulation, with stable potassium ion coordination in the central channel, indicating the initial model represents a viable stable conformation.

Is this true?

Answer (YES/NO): YES